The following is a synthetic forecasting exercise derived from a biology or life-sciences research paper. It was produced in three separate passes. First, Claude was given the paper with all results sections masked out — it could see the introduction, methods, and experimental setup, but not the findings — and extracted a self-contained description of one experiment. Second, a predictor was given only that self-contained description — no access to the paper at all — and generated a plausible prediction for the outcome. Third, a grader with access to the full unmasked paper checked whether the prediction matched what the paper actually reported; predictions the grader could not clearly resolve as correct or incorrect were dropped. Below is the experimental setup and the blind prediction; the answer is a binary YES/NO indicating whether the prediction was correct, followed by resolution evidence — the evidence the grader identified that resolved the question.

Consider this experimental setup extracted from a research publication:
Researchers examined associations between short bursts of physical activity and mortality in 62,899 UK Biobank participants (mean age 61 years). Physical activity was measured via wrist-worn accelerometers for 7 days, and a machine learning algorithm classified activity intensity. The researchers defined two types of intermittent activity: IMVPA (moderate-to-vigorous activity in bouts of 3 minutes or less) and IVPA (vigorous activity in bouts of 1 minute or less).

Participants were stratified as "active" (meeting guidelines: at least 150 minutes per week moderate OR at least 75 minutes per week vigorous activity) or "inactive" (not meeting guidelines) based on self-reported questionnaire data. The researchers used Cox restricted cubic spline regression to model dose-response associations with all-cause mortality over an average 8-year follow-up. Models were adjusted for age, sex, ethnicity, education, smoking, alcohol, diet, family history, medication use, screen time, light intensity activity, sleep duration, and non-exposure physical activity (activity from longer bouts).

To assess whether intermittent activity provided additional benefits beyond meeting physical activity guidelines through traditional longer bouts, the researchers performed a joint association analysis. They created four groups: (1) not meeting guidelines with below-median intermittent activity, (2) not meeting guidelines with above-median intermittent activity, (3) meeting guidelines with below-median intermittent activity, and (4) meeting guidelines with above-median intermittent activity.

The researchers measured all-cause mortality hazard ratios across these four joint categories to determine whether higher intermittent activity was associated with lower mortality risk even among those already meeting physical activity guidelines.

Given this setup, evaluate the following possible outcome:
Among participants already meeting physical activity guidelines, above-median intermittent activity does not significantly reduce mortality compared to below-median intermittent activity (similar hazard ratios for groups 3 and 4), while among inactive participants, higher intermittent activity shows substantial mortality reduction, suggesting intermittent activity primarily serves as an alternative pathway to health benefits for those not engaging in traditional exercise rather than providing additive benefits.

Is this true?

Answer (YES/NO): NO